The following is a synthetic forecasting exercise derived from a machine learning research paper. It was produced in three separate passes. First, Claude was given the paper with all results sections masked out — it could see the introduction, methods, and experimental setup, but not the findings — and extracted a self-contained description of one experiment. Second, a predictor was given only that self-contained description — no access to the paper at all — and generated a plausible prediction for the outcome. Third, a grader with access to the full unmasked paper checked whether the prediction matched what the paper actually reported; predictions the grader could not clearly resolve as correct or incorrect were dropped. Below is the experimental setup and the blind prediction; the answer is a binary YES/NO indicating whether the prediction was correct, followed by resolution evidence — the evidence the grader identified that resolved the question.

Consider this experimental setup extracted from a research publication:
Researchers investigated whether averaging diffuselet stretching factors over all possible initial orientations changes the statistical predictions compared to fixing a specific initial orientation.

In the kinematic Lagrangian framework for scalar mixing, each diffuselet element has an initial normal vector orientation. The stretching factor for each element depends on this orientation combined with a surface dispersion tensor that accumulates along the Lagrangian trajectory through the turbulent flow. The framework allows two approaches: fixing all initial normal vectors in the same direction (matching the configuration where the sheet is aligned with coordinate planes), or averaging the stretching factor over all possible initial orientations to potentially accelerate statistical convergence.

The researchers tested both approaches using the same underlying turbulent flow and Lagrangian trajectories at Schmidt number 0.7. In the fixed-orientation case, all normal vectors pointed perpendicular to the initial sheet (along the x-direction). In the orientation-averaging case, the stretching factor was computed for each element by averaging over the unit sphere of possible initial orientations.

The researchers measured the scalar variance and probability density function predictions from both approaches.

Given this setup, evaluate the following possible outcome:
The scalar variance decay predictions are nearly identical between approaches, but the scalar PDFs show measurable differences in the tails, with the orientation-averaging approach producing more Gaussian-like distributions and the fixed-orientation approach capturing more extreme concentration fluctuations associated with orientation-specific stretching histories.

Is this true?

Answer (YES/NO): NO